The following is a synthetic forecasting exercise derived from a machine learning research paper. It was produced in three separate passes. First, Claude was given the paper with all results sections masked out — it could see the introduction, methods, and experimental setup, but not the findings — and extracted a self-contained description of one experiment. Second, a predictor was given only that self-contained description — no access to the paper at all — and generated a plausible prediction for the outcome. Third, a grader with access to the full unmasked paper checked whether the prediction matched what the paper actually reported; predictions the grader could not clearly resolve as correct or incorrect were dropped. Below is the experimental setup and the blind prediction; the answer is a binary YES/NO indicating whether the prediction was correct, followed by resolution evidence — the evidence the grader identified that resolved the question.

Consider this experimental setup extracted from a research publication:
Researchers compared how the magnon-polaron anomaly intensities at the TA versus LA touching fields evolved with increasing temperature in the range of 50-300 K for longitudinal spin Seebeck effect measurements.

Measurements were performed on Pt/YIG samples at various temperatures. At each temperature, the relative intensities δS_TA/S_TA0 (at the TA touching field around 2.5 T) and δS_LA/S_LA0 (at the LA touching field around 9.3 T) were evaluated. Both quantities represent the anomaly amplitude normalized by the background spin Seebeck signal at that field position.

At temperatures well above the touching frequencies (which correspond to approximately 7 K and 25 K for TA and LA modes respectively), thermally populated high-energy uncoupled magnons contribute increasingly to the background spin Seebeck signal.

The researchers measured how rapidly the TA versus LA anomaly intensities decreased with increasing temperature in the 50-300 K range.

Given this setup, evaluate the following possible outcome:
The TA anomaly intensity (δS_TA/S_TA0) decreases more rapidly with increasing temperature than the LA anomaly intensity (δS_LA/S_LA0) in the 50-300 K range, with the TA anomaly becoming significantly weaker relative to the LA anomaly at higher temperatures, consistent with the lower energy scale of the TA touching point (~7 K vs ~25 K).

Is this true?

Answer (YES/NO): NO